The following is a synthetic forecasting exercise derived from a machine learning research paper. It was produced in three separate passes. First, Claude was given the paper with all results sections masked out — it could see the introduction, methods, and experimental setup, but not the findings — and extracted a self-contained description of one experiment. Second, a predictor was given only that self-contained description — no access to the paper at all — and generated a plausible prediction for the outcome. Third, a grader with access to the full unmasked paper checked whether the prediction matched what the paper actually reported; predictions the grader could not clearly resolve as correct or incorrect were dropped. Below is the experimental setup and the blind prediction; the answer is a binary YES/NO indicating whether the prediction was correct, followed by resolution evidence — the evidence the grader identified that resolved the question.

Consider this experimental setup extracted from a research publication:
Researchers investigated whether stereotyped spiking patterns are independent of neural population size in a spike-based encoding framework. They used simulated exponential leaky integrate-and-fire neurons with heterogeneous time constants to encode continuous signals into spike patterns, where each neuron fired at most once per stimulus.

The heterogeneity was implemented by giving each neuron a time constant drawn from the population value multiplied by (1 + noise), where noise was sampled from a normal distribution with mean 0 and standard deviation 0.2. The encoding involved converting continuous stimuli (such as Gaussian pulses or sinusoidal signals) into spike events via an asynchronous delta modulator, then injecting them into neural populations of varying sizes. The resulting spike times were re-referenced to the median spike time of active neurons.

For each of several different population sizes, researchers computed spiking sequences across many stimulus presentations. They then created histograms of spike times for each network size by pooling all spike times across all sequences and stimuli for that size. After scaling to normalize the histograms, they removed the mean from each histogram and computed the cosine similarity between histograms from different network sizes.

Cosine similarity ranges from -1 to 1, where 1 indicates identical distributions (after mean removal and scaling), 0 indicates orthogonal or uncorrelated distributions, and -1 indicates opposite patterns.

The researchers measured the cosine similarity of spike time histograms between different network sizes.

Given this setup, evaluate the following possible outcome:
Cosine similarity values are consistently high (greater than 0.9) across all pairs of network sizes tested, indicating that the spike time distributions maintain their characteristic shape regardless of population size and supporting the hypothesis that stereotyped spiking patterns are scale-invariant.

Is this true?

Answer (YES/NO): NO